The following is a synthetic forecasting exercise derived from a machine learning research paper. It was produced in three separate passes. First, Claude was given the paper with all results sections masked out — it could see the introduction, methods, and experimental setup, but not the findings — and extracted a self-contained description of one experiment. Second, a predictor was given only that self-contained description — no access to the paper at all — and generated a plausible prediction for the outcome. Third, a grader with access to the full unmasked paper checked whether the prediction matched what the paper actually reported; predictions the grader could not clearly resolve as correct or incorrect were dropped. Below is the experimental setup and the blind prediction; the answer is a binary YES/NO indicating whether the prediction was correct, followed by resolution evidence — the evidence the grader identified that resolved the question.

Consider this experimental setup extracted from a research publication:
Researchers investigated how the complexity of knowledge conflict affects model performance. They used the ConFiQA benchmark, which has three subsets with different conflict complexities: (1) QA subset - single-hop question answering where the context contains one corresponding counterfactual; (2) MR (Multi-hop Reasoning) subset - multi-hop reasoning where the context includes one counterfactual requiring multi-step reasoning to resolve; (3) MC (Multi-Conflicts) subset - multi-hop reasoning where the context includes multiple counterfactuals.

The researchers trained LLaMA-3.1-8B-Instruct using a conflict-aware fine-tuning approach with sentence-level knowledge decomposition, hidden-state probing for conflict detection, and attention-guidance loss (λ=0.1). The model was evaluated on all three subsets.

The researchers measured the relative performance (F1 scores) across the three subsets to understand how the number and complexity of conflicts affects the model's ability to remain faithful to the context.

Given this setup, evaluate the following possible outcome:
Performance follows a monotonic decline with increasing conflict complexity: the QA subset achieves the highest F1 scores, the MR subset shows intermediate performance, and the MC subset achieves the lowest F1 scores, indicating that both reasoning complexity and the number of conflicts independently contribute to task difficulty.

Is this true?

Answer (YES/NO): YES